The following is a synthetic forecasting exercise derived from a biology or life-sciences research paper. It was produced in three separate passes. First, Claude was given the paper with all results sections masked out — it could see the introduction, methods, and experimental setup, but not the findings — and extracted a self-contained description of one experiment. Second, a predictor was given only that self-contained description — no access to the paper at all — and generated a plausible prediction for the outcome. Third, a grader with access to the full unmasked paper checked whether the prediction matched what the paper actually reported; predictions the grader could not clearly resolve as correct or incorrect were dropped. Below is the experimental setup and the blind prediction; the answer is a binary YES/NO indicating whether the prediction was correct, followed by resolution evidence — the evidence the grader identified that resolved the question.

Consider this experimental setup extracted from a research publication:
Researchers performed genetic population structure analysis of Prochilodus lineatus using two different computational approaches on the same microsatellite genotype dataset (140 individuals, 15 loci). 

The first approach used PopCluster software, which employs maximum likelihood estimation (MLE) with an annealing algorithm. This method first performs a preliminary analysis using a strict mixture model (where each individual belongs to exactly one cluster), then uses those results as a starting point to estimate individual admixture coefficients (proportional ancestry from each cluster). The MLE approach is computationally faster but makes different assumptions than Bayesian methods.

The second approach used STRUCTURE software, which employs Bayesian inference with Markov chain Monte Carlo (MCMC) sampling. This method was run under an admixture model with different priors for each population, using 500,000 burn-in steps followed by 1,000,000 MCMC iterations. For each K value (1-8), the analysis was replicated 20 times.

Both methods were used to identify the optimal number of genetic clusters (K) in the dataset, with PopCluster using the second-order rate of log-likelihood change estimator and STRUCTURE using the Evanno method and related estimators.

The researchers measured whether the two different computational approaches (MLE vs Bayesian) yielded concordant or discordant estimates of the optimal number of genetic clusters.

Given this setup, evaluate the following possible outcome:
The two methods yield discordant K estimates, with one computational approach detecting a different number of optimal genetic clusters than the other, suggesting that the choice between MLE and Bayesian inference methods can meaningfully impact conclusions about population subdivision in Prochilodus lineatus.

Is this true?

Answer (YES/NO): YES